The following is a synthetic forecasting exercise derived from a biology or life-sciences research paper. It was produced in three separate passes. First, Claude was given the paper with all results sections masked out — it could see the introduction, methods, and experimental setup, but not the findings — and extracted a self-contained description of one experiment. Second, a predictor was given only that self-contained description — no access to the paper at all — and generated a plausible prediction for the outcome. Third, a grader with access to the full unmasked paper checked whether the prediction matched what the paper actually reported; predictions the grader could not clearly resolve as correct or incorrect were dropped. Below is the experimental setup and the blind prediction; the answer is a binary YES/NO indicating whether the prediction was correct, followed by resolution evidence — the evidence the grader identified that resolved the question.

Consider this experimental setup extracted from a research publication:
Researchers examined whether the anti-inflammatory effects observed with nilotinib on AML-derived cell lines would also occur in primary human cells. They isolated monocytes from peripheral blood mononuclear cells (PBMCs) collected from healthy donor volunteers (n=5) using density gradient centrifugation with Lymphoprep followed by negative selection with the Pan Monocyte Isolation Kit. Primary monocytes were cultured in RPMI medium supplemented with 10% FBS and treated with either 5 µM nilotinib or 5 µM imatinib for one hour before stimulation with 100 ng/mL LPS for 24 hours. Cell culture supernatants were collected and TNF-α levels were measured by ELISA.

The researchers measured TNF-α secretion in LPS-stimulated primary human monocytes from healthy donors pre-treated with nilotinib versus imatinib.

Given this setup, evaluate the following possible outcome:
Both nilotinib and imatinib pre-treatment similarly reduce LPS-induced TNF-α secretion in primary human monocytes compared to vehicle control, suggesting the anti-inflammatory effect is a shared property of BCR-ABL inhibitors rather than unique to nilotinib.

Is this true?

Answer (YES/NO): NO